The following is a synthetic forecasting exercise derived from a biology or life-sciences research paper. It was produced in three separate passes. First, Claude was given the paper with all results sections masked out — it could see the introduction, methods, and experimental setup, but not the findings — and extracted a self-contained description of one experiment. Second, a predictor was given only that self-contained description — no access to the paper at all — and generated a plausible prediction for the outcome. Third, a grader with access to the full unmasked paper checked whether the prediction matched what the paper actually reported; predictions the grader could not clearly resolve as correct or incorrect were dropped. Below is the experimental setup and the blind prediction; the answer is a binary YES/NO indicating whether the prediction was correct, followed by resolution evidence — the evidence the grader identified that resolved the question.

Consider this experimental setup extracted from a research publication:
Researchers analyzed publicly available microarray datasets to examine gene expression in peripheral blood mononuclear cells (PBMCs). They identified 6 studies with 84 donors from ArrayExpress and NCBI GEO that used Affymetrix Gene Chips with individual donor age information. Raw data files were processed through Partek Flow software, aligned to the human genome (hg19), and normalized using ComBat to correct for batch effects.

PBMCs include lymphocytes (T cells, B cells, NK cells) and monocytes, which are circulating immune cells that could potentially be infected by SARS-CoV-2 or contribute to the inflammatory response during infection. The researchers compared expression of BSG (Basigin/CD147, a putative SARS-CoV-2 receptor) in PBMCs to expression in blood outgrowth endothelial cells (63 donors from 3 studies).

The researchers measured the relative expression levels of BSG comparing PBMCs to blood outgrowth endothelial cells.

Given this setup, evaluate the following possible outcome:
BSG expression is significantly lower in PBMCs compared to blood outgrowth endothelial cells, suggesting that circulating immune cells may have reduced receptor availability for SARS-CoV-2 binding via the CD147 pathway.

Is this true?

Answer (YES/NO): NO